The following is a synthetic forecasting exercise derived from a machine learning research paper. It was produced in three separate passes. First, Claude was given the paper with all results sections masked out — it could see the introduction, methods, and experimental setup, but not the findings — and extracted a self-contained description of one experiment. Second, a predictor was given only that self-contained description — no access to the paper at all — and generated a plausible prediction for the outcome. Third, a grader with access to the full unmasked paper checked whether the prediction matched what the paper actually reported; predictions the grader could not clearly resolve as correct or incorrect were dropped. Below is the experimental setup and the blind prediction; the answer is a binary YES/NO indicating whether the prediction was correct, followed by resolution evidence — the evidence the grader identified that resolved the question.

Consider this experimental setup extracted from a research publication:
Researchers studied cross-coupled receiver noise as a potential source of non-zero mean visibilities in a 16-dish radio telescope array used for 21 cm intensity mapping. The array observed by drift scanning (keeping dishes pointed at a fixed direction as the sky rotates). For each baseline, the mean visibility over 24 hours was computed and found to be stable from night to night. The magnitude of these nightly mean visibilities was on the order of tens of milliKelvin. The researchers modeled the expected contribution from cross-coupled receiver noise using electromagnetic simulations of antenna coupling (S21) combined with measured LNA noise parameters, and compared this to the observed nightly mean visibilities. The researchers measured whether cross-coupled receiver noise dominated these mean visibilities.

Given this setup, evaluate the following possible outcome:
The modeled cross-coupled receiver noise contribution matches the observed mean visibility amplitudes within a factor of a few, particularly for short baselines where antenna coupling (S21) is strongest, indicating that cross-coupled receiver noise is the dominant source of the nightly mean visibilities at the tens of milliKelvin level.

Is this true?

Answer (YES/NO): NO